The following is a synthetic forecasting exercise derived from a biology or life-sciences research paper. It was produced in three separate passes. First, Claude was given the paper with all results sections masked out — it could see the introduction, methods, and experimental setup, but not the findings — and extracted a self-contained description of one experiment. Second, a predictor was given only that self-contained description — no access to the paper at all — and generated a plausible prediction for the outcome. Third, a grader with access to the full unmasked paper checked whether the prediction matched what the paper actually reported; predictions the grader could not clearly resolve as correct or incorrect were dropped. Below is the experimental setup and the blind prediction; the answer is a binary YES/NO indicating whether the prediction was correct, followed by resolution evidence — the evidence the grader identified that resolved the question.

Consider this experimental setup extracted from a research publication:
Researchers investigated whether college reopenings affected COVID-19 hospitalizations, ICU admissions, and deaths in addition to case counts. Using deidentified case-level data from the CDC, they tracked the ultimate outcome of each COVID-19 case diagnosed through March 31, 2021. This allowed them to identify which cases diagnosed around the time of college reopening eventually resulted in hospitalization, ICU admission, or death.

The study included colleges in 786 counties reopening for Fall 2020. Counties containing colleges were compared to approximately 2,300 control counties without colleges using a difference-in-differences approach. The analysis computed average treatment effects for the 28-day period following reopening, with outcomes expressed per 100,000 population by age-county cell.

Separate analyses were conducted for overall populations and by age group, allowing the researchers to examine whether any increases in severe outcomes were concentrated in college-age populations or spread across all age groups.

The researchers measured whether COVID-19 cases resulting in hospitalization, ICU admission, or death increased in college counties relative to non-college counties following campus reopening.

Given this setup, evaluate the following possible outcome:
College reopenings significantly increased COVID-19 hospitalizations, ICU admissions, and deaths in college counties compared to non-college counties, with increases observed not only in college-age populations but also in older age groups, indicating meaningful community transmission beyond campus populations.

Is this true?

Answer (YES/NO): NO